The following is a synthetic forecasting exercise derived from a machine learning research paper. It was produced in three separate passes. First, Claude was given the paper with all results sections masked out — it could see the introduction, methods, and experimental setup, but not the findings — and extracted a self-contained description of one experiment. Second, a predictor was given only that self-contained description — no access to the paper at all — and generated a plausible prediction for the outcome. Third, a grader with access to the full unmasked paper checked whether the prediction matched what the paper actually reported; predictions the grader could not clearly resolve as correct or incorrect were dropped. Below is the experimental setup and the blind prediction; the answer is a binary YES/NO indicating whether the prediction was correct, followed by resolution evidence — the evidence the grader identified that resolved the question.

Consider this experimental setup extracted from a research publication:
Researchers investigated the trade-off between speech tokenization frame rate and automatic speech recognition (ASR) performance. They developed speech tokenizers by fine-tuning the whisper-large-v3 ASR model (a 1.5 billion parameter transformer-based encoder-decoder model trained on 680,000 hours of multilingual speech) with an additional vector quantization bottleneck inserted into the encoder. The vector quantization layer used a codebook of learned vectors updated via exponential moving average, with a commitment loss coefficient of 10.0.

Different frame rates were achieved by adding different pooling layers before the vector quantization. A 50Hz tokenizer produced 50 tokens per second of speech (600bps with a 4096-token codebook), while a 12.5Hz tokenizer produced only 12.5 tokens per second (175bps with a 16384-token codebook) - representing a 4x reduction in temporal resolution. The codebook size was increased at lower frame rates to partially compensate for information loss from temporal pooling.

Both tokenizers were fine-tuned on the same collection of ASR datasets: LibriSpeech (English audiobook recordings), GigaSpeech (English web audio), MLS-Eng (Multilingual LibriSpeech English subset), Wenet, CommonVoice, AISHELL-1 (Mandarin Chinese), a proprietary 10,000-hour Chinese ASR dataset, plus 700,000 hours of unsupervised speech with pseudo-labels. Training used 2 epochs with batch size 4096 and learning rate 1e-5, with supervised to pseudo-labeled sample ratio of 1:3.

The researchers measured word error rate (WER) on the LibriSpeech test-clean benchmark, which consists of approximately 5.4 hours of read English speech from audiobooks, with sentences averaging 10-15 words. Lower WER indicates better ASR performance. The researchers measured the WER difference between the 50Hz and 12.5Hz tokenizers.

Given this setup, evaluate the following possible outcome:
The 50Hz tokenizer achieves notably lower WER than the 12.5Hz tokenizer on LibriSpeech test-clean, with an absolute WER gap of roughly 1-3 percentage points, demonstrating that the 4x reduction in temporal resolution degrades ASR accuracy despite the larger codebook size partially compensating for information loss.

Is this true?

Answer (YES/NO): NO